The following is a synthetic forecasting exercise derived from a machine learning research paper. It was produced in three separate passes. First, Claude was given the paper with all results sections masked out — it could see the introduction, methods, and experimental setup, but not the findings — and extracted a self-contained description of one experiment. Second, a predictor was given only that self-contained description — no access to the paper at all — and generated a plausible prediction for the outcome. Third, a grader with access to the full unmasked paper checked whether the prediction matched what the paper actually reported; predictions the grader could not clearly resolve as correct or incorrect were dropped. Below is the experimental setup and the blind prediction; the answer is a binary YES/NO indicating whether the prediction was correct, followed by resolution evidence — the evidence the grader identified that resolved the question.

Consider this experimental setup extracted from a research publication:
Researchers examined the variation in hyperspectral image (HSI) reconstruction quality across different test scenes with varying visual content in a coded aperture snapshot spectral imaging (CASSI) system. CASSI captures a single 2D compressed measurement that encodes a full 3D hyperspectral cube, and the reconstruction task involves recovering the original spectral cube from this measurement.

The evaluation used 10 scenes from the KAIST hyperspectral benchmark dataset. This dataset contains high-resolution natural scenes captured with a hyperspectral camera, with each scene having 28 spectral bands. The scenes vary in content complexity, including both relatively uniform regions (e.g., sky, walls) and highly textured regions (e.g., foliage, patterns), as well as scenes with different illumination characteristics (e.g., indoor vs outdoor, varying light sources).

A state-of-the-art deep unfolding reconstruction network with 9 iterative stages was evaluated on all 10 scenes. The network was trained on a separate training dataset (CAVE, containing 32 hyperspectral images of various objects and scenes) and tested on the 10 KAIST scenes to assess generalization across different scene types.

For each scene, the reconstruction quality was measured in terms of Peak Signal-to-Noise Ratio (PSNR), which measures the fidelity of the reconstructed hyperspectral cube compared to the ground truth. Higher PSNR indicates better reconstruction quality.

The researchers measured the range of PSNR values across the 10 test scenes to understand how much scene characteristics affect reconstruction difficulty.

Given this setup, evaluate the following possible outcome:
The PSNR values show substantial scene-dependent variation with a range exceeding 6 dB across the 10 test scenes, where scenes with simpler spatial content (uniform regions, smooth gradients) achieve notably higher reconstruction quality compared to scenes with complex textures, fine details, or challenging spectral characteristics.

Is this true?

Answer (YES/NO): YES